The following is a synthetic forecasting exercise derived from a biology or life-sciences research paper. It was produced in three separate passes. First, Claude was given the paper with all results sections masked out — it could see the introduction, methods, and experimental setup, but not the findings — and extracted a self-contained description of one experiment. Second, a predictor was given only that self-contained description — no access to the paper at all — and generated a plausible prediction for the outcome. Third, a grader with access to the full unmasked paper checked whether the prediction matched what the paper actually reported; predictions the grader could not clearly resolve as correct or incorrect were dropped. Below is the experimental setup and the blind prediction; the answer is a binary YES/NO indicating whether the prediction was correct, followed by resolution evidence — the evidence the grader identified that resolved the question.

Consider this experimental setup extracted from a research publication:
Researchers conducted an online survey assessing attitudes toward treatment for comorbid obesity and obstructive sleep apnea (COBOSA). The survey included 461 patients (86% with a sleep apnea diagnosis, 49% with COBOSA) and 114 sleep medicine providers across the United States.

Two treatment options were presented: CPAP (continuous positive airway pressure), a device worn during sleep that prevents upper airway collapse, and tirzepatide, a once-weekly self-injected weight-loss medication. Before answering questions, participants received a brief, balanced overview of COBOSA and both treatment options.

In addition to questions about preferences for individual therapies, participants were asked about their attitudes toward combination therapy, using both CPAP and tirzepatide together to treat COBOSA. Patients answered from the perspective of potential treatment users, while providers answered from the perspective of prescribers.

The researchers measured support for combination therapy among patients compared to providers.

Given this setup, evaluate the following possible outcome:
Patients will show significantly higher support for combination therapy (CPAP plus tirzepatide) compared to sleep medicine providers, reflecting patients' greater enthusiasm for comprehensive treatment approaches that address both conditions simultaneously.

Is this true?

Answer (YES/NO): NO